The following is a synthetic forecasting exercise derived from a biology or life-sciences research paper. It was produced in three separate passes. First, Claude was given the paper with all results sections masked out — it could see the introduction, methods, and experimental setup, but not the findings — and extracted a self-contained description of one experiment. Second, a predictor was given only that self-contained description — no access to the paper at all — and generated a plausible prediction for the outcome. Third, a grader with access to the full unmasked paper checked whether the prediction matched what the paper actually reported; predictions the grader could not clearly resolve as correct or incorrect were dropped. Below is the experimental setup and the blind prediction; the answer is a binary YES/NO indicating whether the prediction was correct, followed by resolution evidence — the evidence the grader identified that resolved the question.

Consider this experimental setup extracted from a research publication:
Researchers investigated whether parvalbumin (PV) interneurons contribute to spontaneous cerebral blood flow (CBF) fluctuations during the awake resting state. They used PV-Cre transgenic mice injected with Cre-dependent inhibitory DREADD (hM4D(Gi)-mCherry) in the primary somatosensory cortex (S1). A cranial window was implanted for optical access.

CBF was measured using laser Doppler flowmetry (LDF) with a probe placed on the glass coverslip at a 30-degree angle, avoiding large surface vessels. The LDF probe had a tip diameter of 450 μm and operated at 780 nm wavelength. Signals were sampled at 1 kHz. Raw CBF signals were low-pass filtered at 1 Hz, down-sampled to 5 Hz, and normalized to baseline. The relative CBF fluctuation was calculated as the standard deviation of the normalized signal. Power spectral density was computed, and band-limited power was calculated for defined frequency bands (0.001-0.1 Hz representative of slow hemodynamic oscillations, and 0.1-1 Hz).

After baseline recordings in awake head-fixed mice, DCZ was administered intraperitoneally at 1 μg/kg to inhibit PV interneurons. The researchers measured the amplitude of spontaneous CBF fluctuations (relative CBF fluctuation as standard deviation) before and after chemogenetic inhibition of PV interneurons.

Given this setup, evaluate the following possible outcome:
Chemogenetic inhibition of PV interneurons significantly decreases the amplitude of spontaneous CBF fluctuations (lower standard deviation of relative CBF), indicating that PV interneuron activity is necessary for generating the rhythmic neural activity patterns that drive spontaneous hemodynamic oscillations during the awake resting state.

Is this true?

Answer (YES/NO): NO